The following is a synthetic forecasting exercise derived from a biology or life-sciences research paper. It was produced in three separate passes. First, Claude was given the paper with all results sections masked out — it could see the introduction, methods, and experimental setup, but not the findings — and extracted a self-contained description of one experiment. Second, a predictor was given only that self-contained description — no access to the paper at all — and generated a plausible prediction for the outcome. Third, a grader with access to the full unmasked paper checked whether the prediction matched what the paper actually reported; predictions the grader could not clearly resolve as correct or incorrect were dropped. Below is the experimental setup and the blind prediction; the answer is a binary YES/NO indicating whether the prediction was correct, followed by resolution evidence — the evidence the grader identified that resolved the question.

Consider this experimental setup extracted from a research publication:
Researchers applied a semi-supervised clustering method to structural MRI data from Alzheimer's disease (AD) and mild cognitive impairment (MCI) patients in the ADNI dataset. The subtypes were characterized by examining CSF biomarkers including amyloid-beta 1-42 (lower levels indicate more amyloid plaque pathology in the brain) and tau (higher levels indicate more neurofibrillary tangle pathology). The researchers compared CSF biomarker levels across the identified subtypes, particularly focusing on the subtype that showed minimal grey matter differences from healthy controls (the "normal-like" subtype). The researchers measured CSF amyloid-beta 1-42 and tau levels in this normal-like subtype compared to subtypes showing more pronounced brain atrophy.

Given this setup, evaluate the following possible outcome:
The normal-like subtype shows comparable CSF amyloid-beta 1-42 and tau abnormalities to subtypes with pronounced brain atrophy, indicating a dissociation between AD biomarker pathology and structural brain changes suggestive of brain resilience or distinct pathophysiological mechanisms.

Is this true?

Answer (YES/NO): NO